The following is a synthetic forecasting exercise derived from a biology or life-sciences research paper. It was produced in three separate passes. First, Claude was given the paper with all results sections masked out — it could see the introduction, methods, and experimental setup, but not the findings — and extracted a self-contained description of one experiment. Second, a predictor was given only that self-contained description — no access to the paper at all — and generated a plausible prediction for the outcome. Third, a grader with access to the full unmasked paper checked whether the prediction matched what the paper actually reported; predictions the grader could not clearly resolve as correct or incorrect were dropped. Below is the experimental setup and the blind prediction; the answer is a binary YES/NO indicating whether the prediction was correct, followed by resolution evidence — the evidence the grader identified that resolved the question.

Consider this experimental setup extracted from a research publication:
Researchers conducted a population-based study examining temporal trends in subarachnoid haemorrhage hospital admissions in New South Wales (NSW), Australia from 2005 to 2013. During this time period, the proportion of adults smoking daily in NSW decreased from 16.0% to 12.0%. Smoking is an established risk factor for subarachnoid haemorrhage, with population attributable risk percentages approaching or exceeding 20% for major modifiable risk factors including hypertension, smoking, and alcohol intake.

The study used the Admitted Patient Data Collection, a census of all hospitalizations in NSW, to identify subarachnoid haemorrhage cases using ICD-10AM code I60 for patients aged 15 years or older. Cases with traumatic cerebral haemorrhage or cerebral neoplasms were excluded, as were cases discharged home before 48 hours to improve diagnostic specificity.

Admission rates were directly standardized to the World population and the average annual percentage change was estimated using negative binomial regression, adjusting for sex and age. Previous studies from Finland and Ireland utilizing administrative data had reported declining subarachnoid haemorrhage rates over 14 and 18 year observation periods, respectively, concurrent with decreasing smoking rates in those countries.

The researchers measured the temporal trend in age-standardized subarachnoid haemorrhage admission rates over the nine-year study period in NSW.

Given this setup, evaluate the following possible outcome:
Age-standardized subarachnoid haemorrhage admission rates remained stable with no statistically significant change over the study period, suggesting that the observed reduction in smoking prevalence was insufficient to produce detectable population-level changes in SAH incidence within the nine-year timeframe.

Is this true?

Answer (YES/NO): YES